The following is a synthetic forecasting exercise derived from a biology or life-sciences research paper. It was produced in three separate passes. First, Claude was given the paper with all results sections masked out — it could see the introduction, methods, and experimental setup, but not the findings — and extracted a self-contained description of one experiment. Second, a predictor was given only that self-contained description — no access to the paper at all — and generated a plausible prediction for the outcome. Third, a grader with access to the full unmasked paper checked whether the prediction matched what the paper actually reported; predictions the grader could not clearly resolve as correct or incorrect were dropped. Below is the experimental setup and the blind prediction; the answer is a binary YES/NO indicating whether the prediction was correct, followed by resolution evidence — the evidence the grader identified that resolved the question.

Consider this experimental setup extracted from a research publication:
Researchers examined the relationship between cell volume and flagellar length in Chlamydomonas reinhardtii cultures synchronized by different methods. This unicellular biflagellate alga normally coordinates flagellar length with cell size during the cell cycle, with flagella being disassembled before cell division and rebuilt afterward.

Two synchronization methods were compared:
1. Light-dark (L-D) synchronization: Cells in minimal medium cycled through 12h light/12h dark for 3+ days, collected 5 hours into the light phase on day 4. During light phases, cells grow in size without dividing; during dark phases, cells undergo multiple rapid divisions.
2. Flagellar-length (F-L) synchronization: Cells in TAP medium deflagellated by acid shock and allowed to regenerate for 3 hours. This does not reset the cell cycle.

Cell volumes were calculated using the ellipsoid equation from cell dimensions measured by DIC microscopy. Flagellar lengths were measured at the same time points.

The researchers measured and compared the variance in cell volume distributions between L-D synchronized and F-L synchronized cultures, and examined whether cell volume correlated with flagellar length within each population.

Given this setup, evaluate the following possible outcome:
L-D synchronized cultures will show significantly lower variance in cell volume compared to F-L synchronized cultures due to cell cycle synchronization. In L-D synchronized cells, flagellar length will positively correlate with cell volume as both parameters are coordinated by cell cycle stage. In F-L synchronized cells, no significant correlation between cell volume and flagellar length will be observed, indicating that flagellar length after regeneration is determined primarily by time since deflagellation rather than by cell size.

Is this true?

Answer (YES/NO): NO